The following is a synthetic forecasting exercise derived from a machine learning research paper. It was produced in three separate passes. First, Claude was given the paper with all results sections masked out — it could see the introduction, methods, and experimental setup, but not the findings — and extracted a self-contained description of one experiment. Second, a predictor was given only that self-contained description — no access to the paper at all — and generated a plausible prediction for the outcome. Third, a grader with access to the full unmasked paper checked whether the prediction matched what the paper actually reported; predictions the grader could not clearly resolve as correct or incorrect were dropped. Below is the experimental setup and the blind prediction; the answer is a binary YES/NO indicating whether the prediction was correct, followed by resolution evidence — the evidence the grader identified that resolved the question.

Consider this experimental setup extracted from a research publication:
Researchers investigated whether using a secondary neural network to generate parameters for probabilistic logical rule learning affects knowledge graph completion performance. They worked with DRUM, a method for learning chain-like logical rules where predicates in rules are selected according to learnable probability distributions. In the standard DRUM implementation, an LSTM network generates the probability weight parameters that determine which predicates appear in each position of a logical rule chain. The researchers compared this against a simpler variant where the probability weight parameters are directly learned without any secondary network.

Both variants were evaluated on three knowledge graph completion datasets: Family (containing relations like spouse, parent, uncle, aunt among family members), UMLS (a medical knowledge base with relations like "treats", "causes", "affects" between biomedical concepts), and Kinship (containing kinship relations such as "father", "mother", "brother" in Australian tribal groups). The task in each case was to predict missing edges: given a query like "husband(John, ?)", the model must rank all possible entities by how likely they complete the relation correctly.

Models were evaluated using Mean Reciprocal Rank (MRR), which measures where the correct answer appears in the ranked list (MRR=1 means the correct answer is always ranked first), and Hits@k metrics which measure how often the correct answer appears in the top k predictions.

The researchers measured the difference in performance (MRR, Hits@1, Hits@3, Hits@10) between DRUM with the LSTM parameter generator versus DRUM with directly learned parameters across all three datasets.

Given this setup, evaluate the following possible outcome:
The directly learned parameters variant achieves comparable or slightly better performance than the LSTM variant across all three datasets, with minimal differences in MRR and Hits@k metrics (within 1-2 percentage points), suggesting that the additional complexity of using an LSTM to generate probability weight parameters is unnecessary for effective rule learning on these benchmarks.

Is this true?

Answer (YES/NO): YES